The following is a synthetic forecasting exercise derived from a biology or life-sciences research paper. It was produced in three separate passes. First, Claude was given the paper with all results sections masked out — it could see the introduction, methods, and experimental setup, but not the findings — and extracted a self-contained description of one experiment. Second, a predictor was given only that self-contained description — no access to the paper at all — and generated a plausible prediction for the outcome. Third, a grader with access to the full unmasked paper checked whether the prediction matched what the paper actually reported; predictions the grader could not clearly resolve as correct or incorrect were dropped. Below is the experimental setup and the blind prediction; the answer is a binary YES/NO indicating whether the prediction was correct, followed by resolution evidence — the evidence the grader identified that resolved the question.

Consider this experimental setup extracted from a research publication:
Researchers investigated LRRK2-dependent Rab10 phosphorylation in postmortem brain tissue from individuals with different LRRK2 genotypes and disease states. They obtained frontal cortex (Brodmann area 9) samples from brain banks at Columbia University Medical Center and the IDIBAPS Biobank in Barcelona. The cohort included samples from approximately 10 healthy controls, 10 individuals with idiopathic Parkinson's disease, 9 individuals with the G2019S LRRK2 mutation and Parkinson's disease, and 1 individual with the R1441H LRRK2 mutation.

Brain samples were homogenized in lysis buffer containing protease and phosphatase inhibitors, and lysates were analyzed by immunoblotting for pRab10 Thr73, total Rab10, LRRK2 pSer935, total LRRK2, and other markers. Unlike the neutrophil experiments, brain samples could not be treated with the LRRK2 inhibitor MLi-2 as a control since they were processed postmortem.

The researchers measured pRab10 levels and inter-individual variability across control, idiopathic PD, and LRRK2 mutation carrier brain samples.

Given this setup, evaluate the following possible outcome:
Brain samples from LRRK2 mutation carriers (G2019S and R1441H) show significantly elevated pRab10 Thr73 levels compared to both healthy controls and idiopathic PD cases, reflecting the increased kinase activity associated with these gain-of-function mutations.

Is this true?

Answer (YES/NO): NO